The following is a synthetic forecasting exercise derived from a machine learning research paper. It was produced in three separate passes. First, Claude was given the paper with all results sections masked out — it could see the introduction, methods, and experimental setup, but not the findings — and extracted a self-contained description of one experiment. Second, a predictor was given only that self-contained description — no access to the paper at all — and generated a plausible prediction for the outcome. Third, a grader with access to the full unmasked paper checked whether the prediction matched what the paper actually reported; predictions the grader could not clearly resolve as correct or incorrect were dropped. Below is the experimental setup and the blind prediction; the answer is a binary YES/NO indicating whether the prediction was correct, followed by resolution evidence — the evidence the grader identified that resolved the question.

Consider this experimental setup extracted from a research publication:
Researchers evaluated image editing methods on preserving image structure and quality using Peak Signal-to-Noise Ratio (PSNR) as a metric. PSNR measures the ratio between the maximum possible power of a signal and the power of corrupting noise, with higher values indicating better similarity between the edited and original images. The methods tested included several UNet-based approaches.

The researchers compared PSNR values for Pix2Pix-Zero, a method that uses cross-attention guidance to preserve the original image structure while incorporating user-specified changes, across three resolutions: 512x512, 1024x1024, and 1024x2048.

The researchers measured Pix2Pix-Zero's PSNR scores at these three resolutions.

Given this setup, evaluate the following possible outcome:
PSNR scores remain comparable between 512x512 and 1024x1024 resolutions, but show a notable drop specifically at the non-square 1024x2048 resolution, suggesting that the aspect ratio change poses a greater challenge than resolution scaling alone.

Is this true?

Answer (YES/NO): NO